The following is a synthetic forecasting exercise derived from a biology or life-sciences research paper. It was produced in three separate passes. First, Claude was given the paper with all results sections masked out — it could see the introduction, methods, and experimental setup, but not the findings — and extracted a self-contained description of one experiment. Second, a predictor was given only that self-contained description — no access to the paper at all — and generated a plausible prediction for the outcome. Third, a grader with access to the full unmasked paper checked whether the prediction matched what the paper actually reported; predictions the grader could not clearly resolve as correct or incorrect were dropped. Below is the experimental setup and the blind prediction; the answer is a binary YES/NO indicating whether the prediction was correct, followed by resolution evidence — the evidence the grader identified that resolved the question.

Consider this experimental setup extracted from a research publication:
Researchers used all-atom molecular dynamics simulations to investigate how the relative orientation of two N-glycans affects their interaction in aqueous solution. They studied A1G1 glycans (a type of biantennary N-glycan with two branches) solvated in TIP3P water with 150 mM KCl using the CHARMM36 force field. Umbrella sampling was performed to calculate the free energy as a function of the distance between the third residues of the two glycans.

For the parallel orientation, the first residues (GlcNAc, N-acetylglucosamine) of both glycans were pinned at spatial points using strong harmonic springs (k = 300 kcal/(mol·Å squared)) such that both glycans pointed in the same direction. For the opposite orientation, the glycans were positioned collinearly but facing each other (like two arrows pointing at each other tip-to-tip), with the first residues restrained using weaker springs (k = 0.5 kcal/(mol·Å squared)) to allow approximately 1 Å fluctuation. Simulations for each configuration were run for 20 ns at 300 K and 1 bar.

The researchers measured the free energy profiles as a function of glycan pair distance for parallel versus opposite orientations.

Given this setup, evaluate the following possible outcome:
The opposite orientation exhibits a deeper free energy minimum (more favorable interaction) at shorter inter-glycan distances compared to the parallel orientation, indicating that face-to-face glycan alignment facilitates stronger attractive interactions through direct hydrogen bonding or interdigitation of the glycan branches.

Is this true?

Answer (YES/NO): NO